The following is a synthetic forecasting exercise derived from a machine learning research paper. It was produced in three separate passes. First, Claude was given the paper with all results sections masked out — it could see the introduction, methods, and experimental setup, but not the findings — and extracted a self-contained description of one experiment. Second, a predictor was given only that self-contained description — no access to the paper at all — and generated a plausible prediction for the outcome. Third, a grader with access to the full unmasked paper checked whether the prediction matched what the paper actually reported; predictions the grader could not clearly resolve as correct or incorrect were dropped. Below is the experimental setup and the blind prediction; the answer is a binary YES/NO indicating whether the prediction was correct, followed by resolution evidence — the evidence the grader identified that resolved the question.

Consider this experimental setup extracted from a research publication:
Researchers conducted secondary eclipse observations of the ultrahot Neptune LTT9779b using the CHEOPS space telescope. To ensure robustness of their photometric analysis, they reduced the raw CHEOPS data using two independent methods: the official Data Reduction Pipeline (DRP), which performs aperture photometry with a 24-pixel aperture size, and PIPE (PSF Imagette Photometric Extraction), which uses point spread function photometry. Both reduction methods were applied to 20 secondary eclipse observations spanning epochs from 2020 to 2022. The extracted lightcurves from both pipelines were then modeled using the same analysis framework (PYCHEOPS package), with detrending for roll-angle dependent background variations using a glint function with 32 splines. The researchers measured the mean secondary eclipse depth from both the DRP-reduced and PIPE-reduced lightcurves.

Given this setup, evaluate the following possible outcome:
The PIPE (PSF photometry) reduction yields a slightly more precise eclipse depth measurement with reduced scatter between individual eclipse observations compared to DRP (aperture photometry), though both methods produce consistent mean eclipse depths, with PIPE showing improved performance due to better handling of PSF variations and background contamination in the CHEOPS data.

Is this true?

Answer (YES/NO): NO